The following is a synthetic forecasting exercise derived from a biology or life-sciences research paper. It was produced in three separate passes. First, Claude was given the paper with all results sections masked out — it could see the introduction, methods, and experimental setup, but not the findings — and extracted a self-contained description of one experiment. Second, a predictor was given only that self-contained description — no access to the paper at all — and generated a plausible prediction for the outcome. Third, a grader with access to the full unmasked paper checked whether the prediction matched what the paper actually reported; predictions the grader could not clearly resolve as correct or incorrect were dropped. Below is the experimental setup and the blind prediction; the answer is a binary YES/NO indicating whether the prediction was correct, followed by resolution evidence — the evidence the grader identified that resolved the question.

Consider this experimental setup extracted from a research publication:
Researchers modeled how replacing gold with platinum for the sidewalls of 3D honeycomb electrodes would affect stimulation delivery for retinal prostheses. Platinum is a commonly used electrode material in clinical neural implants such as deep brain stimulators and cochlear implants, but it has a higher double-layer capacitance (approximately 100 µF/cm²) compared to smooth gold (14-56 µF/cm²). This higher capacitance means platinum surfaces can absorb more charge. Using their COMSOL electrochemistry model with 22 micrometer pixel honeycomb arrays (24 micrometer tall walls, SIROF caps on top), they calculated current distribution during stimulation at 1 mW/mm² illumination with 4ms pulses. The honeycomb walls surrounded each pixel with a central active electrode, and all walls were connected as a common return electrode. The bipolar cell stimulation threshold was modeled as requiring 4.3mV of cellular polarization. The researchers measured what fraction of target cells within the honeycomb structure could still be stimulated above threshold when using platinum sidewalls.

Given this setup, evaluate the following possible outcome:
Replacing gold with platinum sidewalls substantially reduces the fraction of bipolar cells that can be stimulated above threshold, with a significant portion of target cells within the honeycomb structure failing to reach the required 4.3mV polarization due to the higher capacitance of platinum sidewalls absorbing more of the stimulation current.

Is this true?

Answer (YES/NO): NO